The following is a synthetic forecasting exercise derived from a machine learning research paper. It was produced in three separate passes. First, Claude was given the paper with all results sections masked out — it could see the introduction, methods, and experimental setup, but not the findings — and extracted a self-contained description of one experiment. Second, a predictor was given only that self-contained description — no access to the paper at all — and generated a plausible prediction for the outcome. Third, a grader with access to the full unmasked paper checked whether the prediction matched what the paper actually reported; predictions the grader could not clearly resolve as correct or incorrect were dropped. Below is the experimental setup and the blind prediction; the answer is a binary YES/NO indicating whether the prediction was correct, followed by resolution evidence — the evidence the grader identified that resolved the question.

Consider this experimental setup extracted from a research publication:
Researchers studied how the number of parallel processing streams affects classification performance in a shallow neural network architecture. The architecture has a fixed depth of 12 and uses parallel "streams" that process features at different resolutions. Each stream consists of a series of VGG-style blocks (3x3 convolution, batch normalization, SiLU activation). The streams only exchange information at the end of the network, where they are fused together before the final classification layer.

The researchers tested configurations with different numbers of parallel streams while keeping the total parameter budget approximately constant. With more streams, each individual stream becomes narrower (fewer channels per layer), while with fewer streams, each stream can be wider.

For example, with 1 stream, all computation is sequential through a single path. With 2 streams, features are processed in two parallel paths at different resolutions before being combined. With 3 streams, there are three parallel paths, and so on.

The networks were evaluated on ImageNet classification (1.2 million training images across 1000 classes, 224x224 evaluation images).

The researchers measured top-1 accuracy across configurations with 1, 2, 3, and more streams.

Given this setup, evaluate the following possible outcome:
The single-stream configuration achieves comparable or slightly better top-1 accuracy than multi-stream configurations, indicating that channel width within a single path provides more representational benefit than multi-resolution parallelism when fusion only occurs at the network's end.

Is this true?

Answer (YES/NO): NO